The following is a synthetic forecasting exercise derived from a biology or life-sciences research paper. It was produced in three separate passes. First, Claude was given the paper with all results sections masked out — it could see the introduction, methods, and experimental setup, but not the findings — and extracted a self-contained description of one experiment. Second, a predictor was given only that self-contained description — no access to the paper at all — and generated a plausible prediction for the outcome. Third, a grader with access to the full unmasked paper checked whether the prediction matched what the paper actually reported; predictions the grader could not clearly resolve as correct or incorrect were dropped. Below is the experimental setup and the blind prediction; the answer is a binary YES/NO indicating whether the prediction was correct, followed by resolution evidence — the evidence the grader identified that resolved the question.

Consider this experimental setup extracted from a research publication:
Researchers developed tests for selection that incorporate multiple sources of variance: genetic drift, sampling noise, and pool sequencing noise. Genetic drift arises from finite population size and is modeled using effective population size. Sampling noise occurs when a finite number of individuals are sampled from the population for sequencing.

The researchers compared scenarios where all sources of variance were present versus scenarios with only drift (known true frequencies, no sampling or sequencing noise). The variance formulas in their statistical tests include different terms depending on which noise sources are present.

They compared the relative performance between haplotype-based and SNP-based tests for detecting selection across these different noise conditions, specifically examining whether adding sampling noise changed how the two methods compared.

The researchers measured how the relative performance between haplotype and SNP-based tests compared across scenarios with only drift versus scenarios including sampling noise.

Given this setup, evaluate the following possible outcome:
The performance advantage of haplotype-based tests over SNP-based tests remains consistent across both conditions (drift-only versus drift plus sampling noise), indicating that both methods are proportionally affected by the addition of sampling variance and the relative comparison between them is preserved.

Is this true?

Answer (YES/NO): YES